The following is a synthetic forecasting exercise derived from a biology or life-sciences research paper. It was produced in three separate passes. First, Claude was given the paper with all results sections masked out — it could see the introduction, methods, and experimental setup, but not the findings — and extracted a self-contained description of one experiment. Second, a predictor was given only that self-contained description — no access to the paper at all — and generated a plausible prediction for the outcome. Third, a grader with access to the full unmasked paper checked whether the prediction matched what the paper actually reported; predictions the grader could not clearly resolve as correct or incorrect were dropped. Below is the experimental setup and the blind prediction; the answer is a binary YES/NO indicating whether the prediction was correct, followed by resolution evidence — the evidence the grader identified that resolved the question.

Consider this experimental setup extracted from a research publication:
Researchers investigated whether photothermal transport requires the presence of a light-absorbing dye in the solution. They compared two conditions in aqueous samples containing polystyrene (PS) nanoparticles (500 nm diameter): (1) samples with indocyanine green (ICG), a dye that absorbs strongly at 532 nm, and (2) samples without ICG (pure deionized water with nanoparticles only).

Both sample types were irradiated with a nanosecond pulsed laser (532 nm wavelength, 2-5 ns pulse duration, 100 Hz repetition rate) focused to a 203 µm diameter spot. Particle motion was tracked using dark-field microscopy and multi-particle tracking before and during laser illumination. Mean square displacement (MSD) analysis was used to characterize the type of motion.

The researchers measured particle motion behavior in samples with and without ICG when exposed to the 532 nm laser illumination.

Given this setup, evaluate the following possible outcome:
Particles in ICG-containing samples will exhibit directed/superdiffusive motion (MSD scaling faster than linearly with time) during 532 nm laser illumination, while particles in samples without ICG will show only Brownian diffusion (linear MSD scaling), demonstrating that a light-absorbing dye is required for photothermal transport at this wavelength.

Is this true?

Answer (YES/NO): YES